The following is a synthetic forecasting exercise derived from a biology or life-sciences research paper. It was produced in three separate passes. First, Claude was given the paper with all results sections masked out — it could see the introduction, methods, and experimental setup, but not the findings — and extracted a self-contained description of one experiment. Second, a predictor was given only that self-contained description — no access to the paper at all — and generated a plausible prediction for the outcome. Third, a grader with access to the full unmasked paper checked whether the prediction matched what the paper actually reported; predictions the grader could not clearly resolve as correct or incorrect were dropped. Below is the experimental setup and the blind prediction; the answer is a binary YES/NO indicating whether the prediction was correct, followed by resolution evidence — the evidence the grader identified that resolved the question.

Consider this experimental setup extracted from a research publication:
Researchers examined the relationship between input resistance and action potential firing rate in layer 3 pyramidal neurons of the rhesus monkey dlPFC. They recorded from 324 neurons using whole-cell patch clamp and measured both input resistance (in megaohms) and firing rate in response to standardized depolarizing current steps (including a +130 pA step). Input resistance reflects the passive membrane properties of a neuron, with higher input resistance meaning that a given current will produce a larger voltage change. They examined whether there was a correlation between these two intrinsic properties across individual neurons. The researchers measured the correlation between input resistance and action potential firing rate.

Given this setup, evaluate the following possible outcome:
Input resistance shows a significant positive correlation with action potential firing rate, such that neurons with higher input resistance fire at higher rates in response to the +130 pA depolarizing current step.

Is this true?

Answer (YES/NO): YES